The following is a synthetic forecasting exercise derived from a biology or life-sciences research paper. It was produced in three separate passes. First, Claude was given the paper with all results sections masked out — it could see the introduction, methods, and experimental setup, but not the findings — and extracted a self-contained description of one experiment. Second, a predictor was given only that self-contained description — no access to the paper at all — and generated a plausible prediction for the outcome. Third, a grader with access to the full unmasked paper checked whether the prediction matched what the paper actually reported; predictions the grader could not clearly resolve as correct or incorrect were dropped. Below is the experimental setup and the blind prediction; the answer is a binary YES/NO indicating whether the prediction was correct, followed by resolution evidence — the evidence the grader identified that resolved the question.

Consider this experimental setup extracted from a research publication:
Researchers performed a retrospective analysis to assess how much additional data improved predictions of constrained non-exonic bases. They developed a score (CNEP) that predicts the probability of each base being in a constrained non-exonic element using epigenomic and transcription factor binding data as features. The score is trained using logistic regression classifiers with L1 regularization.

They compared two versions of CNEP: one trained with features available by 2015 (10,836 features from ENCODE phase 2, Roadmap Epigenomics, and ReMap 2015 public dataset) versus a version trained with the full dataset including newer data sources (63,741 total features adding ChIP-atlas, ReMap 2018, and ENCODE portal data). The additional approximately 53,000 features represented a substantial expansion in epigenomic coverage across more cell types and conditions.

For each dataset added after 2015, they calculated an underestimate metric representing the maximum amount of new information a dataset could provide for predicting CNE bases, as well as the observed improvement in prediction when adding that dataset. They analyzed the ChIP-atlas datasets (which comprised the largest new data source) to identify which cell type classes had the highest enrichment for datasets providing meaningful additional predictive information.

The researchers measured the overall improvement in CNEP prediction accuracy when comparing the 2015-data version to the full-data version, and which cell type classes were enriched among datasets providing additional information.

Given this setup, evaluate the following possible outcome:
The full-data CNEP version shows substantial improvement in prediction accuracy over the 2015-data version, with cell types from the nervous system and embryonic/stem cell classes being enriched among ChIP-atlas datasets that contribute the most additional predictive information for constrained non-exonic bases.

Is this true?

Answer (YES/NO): NO